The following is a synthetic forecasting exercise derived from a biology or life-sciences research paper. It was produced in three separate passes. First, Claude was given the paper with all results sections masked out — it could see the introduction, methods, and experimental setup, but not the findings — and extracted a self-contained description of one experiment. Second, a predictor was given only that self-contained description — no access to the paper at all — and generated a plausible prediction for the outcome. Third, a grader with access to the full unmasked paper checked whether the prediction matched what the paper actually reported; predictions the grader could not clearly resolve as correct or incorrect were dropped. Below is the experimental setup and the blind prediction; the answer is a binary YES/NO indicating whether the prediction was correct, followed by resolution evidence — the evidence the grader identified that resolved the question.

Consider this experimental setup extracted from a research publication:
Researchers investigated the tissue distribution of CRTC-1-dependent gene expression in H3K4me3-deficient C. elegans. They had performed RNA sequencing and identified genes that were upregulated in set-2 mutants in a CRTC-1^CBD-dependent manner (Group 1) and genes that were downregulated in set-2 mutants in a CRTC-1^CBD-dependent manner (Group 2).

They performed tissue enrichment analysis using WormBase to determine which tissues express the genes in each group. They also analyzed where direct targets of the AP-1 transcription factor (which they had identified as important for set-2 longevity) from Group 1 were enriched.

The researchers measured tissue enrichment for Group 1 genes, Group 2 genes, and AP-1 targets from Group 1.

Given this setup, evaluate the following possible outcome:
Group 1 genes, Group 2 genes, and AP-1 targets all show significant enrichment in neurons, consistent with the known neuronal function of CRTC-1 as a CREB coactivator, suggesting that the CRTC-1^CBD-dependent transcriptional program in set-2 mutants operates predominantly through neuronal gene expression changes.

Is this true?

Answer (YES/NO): NO